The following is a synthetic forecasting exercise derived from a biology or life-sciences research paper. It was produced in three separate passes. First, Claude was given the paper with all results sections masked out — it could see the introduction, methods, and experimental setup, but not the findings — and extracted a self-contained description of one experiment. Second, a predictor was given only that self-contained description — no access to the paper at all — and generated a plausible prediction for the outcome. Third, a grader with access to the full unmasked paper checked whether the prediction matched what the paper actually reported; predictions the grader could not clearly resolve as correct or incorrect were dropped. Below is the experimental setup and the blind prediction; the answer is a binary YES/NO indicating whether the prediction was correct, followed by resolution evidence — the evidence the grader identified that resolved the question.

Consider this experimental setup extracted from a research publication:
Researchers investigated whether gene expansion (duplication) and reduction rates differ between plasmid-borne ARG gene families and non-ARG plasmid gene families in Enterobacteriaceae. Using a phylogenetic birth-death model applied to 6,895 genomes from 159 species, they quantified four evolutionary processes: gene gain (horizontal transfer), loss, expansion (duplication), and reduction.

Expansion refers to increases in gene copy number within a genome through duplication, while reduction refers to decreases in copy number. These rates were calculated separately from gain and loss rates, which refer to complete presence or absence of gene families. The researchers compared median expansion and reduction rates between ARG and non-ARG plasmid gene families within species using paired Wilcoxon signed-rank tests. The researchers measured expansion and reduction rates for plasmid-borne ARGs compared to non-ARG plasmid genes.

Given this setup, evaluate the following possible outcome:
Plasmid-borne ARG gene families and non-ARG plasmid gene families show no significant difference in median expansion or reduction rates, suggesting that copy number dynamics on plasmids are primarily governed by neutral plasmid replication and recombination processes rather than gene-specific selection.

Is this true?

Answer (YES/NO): NO